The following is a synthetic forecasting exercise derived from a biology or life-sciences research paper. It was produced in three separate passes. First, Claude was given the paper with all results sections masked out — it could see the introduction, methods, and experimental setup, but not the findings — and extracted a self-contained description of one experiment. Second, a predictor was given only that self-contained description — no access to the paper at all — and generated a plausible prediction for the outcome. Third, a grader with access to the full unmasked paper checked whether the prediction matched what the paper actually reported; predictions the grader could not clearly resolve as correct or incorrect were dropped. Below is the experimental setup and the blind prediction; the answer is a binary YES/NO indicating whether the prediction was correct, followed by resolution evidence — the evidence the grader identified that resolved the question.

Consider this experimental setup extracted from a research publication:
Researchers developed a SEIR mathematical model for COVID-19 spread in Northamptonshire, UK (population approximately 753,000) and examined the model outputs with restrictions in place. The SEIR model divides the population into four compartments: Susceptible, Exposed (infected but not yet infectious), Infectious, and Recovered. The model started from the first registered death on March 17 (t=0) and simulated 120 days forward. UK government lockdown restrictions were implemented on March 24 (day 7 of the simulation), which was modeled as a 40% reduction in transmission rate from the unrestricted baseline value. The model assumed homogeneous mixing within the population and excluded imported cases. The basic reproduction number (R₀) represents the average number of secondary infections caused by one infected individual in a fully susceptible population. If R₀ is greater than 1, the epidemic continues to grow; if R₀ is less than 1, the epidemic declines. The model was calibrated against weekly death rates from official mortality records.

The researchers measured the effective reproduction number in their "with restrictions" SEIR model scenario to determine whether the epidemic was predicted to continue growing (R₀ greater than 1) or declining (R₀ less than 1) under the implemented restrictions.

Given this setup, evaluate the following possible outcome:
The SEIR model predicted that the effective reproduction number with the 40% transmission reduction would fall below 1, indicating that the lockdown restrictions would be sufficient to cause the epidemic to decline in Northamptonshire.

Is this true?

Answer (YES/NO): NO